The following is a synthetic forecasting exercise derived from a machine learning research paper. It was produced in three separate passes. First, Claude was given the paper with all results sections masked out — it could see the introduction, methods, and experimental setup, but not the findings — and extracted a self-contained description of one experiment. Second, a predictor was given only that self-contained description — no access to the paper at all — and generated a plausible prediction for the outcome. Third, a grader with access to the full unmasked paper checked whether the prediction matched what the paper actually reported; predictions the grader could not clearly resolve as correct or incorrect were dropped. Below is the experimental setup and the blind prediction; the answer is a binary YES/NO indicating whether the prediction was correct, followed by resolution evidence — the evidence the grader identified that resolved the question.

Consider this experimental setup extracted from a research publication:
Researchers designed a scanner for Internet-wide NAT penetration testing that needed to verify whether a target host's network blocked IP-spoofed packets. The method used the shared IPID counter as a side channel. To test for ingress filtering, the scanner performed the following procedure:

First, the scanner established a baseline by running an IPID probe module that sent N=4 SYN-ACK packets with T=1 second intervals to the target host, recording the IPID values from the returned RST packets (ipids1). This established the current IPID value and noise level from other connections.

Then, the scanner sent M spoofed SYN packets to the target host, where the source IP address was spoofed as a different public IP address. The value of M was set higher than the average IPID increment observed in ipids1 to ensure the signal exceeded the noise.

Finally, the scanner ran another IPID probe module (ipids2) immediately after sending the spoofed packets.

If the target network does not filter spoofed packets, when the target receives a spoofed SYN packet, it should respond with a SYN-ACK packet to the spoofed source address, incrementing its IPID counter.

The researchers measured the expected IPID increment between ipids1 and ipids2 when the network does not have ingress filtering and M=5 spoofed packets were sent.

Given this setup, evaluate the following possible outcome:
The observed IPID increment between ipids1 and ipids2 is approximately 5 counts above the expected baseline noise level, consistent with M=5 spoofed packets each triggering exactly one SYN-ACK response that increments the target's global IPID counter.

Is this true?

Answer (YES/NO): NO